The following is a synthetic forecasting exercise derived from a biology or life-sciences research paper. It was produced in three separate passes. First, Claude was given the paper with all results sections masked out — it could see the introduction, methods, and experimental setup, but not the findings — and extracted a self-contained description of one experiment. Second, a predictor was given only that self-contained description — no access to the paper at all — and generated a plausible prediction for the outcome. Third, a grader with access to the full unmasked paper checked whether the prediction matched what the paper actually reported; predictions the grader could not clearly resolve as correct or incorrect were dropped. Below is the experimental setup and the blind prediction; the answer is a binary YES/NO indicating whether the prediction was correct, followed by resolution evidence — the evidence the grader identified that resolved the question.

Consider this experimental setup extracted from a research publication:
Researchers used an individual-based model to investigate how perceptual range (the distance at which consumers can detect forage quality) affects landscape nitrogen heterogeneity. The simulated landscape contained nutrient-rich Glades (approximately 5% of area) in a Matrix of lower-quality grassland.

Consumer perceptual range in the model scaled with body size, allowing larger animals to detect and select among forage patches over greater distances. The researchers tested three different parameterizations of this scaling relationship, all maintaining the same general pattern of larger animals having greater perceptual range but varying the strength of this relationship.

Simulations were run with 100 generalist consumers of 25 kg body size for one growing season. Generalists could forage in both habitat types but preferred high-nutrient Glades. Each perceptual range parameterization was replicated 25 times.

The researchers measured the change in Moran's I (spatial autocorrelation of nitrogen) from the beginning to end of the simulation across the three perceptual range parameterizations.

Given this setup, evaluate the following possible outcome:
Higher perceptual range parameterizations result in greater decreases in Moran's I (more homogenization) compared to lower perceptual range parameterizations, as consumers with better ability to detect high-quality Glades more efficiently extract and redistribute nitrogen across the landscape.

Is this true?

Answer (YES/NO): NO